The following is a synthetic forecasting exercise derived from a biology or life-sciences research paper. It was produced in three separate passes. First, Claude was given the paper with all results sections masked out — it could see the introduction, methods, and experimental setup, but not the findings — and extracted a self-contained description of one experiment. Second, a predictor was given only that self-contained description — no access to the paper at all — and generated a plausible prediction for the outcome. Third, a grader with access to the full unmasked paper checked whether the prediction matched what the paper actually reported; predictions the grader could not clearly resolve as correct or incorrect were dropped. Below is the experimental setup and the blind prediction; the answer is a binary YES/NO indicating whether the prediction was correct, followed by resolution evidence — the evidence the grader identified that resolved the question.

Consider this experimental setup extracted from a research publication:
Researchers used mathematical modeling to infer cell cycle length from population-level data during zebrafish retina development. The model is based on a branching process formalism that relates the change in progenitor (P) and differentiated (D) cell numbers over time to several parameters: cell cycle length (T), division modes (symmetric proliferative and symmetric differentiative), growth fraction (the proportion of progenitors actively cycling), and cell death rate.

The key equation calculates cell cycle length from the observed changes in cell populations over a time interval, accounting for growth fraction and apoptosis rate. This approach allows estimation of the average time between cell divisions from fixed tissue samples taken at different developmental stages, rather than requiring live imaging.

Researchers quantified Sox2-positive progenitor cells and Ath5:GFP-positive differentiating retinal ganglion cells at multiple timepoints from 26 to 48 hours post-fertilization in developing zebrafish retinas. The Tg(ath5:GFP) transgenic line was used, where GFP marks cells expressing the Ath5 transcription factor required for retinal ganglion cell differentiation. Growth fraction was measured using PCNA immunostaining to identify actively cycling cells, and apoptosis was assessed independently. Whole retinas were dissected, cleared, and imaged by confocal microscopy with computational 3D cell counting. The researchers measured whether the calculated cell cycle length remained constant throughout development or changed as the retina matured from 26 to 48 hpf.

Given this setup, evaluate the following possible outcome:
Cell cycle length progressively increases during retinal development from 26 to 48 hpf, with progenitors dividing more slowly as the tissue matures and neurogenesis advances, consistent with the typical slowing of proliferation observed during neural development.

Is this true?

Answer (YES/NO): NO